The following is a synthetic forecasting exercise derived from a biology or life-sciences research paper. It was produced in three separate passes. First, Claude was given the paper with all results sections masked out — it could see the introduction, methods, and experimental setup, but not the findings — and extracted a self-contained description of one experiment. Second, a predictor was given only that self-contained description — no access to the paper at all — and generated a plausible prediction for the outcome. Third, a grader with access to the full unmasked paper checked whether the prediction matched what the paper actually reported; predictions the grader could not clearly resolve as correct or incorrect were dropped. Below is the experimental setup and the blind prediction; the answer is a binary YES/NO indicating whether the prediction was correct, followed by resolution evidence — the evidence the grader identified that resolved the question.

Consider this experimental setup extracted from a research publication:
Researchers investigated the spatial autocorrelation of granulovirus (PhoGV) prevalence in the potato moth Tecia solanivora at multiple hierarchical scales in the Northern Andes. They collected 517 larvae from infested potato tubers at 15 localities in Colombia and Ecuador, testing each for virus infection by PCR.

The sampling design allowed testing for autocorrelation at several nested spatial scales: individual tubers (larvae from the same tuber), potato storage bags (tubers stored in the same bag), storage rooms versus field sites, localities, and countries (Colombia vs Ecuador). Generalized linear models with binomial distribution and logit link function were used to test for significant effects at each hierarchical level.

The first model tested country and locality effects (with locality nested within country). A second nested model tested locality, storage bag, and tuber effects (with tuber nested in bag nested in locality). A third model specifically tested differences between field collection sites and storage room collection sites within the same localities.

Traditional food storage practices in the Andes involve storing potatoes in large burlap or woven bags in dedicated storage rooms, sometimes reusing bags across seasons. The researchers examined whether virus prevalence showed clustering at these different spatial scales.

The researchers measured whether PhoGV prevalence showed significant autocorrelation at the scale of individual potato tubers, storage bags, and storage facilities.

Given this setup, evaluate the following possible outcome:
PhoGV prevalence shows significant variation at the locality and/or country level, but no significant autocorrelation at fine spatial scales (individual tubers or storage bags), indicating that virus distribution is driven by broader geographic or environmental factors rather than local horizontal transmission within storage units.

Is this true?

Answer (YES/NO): NO